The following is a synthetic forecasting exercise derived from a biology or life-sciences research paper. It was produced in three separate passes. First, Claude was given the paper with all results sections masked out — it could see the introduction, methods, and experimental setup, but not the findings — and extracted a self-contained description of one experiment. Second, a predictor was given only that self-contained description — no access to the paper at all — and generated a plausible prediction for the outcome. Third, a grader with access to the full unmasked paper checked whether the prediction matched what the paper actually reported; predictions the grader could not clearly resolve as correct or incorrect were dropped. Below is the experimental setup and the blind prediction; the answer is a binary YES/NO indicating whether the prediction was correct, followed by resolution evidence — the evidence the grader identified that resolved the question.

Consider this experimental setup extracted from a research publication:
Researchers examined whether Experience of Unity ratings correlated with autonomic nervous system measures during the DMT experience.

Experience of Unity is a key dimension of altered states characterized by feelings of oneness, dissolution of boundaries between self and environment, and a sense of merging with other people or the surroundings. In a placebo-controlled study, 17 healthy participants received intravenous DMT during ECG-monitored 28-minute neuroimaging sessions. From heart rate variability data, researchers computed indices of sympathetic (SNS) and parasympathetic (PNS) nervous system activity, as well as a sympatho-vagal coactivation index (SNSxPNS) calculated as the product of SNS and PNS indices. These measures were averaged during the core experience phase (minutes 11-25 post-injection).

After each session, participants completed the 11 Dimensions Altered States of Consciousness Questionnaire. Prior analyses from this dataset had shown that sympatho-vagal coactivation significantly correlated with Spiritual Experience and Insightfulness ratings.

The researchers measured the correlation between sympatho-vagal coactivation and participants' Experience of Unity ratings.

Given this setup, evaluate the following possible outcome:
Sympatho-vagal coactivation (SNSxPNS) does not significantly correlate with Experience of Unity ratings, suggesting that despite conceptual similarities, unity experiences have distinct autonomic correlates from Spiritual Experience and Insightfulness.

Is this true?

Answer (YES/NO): YES